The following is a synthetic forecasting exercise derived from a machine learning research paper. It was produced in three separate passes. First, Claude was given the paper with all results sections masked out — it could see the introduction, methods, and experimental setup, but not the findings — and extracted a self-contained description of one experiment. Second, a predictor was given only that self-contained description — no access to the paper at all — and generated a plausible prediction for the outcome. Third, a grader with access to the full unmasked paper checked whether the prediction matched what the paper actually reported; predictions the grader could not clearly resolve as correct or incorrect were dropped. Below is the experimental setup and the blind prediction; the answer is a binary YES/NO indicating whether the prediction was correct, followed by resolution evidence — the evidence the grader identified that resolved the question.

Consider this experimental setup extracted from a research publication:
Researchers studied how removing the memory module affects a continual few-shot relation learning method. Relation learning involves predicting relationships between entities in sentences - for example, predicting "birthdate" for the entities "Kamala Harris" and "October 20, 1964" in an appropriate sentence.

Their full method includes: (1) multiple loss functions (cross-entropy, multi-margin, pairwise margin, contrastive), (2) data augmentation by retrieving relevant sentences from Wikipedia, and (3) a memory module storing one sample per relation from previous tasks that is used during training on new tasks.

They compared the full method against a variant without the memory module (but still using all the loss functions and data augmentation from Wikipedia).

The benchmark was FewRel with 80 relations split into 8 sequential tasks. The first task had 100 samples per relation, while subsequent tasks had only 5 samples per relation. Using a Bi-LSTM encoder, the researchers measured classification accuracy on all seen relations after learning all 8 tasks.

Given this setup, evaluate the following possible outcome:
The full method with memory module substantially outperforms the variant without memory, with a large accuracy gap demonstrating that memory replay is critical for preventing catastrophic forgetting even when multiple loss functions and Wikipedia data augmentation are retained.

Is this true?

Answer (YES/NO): YES